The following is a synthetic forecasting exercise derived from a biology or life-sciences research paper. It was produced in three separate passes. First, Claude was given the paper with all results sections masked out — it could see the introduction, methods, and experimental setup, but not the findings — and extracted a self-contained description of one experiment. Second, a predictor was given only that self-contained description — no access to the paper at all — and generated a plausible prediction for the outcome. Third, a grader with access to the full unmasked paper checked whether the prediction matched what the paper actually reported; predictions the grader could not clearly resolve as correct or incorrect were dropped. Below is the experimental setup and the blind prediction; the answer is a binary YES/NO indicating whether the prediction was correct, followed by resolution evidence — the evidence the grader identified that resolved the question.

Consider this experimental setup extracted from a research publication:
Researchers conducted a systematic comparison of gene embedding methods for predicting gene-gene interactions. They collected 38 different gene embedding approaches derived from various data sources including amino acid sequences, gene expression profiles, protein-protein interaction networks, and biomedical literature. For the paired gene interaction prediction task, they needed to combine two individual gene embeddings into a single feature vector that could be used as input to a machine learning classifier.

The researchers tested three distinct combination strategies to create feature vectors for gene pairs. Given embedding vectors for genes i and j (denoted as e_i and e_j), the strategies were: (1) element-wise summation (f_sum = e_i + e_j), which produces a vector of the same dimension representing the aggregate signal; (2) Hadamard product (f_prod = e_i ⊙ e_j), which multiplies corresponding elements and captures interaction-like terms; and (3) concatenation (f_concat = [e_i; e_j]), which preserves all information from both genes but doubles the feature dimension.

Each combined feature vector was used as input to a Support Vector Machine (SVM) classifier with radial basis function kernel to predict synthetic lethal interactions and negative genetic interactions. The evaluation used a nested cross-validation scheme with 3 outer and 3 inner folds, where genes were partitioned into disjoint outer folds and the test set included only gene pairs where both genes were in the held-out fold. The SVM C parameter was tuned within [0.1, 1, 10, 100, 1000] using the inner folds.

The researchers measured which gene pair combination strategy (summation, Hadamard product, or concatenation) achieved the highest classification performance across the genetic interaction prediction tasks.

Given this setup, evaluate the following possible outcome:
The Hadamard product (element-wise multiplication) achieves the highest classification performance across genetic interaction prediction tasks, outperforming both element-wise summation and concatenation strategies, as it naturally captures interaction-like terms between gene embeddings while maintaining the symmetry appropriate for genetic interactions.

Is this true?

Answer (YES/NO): NO